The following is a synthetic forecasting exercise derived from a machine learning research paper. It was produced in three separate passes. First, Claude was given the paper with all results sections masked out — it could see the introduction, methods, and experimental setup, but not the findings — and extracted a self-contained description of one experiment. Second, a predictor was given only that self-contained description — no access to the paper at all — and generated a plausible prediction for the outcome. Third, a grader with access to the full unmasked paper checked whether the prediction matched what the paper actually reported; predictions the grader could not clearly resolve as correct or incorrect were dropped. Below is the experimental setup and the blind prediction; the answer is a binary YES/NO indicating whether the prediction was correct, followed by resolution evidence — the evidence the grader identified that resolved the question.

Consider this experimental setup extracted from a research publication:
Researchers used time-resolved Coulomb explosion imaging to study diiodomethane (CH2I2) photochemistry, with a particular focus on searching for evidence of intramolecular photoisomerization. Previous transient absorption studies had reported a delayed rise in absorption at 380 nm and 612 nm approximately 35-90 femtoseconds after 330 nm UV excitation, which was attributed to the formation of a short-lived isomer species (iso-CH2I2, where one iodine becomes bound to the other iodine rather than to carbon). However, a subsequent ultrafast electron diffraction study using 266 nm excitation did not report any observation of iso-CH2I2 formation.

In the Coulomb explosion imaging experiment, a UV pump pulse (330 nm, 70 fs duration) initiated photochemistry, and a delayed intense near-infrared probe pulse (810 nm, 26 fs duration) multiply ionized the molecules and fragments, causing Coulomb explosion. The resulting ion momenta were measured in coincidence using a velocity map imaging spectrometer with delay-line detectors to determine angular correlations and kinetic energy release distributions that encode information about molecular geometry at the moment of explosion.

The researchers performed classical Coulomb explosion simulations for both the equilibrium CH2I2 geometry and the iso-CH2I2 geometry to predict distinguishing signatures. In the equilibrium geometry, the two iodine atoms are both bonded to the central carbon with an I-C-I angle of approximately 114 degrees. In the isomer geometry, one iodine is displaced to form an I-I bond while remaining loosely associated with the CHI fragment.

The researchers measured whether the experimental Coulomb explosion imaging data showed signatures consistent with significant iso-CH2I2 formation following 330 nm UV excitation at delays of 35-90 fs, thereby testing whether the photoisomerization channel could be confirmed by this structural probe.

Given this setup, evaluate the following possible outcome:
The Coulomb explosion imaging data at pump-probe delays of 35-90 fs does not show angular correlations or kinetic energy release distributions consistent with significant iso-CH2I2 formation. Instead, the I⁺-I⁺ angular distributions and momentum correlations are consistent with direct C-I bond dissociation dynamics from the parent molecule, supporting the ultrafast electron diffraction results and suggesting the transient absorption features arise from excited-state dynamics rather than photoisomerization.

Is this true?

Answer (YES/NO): NO